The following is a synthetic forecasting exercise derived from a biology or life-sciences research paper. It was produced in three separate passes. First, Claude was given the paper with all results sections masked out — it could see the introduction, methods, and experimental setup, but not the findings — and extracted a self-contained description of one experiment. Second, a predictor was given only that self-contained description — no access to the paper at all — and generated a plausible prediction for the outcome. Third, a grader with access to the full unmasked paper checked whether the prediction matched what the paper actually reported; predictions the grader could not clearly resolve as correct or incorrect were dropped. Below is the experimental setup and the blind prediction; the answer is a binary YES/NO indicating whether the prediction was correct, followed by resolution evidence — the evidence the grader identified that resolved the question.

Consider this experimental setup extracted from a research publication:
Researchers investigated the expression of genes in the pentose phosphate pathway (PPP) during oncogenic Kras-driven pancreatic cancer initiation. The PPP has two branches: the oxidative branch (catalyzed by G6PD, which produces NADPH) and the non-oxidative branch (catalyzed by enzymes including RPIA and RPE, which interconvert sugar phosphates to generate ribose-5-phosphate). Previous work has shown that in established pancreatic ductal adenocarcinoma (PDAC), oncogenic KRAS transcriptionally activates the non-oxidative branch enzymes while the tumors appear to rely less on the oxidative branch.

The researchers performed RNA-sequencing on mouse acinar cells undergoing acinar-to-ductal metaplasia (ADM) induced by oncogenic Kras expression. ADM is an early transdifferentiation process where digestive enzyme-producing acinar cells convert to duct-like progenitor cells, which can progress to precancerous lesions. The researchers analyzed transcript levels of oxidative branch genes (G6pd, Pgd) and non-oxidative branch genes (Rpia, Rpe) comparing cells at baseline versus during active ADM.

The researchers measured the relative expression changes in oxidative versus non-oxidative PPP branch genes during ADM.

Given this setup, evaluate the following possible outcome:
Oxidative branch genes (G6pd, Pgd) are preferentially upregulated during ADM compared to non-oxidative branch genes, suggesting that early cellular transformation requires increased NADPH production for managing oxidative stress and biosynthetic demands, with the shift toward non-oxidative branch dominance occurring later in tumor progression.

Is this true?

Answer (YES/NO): YES